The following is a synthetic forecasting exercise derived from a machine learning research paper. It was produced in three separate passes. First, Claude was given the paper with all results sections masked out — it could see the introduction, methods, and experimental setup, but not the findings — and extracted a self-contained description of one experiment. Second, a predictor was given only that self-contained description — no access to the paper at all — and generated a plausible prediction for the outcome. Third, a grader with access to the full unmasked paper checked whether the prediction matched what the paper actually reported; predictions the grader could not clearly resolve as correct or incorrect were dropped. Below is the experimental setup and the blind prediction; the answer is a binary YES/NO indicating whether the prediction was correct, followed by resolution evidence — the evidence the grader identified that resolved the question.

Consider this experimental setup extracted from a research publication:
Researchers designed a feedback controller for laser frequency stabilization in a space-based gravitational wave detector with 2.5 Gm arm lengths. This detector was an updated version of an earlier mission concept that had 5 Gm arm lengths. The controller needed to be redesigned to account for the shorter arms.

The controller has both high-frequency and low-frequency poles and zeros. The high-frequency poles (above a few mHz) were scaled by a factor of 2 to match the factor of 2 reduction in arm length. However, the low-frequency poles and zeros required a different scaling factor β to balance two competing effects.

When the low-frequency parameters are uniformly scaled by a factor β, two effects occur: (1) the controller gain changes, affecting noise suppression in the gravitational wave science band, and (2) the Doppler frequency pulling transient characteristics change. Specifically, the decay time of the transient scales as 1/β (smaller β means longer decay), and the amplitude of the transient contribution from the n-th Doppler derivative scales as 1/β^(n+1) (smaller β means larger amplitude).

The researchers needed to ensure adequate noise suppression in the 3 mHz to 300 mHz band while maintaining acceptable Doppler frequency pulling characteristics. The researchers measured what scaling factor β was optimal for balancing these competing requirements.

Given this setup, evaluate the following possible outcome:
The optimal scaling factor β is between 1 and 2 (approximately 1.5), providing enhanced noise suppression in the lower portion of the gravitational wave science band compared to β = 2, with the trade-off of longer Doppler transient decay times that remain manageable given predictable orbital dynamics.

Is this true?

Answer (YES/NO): NO